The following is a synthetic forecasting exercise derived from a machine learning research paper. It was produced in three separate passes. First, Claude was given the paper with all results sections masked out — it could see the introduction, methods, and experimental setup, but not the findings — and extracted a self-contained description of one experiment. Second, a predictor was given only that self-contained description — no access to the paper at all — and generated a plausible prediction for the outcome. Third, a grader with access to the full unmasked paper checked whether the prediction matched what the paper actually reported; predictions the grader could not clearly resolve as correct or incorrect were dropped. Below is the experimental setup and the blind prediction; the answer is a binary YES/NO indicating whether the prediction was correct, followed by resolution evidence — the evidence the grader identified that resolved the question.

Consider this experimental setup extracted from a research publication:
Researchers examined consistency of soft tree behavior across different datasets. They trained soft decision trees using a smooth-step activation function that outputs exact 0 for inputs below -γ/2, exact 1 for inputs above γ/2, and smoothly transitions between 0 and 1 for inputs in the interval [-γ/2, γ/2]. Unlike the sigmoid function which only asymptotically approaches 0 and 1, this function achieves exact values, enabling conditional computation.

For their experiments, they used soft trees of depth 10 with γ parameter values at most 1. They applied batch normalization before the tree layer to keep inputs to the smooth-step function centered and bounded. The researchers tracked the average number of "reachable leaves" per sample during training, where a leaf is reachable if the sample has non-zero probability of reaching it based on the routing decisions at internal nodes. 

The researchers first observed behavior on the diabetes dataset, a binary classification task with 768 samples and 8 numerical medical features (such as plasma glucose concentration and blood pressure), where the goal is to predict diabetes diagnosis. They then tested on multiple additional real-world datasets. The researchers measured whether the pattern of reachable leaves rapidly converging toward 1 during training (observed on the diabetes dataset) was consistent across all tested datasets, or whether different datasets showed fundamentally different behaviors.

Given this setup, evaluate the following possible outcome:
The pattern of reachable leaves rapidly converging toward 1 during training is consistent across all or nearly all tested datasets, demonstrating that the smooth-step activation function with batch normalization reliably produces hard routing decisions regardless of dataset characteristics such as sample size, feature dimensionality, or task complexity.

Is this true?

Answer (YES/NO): YES